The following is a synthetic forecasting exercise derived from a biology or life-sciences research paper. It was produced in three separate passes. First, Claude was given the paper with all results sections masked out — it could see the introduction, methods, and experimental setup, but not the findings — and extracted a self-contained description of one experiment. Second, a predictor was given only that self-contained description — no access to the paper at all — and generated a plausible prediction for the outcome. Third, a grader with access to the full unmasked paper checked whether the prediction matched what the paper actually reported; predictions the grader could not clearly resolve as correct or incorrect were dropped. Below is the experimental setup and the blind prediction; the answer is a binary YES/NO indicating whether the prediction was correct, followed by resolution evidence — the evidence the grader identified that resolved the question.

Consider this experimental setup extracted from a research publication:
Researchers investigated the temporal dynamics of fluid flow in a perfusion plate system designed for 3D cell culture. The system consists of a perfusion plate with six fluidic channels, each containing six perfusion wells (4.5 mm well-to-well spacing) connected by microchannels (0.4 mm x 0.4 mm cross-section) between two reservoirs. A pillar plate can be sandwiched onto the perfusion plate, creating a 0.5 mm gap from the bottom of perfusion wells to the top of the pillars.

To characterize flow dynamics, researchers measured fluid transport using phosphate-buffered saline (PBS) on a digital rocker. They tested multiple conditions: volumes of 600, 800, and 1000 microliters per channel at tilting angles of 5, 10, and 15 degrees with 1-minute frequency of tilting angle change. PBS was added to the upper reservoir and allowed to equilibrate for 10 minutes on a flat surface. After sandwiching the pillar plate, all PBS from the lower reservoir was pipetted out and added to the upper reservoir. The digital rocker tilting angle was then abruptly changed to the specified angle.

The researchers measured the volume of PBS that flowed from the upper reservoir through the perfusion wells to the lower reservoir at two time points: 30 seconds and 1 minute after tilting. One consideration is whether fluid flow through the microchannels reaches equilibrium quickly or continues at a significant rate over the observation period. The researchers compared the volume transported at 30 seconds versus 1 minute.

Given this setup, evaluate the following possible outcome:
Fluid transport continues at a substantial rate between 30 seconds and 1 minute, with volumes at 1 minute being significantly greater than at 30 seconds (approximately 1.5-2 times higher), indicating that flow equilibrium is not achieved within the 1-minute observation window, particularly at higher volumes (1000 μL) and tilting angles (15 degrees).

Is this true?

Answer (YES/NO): NO